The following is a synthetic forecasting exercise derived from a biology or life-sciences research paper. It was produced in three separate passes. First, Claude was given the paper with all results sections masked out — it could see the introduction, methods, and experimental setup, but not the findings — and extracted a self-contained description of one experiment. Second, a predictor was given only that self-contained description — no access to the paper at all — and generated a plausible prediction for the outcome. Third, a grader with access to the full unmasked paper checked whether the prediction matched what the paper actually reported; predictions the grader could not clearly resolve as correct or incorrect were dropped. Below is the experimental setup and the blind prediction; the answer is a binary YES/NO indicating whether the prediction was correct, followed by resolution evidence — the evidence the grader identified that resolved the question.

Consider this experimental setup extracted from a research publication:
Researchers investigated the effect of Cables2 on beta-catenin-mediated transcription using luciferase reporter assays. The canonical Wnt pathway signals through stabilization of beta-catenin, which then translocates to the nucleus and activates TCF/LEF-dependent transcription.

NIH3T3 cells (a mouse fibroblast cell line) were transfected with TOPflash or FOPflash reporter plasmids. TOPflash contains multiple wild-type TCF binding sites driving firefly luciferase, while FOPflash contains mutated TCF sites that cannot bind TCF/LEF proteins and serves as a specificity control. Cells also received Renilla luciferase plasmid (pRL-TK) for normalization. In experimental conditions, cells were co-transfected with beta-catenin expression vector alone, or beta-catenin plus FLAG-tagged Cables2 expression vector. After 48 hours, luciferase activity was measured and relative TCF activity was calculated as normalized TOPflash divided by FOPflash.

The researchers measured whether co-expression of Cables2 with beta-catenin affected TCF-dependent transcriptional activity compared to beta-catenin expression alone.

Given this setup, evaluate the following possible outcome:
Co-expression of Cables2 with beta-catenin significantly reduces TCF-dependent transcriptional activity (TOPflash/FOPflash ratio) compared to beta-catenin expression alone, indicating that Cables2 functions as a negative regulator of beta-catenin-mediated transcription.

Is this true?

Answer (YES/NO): NO